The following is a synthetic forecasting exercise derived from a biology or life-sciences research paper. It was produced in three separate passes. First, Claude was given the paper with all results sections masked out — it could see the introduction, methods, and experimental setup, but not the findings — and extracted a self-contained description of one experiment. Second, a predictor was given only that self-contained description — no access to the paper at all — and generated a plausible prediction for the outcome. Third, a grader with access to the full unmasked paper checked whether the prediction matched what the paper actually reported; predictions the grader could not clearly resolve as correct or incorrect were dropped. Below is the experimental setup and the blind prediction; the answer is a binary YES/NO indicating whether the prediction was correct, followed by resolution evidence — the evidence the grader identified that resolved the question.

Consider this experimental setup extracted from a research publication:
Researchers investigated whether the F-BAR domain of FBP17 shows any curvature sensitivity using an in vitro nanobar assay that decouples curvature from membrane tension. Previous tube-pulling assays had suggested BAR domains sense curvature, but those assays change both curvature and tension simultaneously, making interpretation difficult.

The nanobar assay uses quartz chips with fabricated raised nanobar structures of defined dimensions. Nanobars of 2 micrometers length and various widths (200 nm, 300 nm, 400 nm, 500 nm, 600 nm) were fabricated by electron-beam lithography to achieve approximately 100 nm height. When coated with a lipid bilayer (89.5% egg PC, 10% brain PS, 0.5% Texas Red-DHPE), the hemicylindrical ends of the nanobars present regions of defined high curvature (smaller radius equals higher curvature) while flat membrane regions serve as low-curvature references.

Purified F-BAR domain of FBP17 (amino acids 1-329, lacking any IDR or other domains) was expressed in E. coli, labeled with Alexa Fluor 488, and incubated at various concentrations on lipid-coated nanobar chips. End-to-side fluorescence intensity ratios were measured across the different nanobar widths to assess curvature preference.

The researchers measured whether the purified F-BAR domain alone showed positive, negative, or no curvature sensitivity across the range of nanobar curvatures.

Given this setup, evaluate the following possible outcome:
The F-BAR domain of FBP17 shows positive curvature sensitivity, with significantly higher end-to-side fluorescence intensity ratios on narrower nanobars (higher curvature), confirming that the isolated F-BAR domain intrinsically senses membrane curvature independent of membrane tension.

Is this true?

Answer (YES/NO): YES